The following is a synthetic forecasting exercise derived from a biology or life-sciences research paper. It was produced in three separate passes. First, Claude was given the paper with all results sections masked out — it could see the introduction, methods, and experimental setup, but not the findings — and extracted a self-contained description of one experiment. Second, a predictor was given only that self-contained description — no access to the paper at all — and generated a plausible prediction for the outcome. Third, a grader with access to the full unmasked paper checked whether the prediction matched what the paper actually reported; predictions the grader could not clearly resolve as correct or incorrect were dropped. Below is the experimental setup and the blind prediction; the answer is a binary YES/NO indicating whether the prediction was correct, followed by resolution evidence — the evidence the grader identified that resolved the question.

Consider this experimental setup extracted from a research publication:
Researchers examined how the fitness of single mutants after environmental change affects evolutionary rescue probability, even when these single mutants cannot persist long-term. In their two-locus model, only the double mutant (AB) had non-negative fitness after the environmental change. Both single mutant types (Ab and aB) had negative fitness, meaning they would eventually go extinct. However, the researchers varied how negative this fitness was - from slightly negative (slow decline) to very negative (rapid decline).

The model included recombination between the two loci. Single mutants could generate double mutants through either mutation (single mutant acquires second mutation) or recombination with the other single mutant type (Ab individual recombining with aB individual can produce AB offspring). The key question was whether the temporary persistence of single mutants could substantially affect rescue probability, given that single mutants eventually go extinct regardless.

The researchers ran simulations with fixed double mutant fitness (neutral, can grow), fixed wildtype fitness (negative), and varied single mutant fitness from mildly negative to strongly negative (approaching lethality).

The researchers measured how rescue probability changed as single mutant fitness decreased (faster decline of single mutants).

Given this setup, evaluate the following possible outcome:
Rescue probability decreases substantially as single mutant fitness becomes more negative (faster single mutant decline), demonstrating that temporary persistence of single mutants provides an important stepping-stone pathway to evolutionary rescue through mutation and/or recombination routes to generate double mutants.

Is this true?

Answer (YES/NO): YES